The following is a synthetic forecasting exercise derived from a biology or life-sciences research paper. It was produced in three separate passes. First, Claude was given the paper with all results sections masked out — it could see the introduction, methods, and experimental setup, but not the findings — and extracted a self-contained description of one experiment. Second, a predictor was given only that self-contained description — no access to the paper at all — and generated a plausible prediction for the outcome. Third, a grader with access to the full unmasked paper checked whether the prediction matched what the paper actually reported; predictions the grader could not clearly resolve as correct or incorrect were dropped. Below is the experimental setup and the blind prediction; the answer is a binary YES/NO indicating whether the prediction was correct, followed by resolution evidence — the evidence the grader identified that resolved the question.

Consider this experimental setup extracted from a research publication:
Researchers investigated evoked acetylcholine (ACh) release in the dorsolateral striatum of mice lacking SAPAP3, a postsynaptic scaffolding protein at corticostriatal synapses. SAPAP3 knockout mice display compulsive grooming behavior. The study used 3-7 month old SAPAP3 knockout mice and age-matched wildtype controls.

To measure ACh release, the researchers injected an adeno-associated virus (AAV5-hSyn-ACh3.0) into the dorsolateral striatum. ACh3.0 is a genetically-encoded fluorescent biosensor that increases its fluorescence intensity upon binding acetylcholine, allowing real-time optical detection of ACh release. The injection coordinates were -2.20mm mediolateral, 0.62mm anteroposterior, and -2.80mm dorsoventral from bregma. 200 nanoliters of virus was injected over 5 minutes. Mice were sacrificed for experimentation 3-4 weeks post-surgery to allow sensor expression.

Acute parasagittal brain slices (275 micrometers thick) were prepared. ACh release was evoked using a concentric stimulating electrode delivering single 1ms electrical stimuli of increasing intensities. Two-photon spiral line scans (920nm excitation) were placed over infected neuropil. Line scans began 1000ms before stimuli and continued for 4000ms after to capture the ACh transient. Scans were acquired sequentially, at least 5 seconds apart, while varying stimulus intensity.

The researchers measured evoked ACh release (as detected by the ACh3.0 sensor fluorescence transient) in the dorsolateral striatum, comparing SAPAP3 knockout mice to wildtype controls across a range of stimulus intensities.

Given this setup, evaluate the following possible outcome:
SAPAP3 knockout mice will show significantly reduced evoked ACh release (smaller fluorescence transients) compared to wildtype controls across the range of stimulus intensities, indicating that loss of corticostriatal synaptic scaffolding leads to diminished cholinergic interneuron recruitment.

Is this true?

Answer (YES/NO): NO